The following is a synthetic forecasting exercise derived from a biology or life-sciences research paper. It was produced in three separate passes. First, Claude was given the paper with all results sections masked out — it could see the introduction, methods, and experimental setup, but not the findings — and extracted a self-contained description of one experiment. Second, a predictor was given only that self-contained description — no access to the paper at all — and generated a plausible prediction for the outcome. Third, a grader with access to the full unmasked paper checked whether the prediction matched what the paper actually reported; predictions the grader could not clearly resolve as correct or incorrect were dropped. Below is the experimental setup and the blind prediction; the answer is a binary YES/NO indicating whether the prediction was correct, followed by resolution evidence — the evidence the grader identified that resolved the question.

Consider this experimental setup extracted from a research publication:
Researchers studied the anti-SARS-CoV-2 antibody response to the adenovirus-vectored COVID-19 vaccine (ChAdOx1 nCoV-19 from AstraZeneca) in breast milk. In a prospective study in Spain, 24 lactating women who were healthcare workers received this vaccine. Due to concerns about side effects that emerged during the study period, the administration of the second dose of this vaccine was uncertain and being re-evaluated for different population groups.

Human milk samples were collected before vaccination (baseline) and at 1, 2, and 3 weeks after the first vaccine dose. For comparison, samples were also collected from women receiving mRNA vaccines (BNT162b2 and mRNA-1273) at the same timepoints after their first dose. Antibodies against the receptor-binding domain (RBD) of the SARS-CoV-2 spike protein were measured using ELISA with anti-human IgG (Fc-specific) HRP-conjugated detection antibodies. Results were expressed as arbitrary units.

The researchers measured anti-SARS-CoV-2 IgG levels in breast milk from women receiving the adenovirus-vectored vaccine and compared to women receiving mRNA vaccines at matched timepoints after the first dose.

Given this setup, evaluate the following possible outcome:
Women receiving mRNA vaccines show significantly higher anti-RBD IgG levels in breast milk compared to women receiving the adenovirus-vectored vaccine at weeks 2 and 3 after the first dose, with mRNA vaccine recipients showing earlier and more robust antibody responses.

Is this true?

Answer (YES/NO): YES